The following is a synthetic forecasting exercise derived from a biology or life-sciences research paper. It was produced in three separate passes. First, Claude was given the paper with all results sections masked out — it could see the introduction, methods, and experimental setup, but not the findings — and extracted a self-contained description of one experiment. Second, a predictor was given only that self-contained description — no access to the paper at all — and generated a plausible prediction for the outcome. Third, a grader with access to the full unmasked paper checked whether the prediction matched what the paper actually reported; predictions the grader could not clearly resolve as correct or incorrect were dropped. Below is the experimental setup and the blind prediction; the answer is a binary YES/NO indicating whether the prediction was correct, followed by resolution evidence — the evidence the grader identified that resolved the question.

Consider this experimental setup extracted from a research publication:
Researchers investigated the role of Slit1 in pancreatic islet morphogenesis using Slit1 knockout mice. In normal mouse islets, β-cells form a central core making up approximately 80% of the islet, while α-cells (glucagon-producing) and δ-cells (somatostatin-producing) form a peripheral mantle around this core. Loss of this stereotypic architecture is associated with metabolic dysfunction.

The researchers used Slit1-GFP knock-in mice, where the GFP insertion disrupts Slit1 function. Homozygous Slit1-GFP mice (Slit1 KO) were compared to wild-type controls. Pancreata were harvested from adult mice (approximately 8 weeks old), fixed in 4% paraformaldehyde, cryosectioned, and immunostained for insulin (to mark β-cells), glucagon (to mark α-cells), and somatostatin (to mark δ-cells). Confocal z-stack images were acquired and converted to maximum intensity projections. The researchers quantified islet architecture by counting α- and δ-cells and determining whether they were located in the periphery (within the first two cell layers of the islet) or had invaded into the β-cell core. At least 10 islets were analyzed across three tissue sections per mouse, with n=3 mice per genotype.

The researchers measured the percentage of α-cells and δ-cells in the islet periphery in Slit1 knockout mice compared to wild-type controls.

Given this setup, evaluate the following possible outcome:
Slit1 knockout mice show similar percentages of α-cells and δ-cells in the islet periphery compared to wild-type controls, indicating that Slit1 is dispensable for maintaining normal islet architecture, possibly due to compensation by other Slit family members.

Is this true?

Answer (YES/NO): YES